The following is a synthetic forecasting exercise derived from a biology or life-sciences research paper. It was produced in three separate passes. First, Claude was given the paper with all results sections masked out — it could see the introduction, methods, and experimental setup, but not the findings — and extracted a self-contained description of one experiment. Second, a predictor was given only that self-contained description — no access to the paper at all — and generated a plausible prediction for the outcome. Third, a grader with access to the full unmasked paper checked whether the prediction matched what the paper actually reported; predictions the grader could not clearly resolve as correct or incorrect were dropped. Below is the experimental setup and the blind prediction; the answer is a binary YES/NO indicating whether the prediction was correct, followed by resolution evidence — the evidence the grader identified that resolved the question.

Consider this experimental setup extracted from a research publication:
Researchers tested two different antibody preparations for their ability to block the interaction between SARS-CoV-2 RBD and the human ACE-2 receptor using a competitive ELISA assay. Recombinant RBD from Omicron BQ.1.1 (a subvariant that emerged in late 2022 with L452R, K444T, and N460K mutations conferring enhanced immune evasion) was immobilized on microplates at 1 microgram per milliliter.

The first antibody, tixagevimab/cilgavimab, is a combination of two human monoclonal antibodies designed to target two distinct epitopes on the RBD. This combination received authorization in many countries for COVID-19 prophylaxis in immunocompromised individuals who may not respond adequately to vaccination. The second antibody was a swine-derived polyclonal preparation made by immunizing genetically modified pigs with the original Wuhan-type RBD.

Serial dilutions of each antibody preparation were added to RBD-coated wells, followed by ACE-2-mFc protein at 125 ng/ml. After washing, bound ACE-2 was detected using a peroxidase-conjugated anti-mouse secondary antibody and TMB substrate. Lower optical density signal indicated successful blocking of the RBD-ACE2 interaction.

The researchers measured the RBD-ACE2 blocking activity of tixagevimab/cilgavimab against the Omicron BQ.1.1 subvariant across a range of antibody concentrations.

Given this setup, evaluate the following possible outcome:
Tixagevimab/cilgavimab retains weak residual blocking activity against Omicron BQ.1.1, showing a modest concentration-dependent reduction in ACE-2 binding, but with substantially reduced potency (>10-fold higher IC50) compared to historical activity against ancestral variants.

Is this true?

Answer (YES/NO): NO